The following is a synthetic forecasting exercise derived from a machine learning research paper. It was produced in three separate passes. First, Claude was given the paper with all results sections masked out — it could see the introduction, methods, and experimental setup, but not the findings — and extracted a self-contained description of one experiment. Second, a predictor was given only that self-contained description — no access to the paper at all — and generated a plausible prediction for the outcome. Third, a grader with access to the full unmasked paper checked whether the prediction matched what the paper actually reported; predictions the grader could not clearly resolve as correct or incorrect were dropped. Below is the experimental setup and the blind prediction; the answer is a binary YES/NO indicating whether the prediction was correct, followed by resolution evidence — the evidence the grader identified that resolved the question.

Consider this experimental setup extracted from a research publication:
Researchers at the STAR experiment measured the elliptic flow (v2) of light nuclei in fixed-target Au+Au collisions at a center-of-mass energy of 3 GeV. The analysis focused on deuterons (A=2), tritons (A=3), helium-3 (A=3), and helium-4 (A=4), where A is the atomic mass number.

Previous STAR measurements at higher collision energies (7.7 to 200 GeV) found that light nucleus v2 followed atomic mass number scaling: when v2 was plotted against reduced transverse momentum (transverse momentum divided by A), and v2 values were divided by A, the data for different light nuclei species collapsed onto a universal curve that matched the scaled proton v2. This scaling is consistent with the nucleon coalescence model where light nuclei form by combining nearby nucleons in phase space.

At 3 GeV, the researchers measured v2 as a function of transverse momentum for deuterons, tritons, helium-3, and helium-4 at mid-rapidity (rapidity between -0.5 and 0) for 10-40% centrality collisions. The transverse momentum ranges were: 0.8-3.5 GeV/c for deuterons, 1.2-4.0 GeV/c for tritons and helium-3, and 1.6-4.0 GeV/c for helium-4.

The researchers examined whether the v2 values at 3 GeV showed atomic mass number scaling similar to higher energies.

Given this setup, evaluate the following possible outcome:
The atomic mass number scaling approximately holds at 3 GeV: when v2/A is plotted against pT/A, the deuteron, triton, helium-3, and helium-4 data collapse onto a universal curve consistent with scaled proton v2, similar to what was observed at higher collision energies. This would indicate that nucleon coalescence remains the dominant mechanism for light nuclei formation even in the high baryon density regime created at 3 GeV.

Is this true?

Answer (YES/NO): NO